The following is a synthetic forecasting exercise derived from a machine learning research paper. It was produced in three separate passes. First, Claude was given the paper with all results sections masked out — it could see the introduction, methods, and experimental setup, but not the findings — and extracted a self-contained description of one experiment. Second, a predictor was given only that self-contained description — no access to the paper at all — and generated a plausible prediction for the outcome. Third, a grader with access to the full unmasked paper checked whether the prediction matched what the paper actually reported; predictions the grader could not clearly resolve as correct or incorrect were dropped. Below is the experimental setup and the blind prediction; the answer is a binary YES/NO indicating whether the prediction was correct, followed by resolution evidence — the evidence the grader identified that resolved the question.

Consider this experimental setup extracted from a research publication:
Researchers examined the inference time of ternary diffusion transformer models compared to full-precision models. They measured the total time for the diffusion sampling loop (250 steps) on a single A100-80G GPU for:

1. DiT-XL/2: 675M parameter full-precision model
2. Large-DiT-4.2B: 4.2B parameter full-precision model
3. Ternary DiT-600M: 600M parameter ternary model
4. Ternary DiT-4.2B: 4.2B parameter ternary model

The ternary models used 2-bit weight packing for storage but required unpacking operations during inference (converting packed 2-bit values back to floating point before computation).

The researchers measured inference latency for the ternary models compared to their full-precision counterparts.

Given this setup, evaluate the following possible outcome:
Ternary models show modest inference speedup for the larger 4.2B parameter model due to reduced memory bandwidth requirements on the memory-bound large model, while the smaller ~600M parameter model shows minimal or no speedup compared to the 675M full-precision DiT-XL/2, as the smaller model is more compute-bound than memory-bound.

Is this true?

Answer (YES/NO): NO